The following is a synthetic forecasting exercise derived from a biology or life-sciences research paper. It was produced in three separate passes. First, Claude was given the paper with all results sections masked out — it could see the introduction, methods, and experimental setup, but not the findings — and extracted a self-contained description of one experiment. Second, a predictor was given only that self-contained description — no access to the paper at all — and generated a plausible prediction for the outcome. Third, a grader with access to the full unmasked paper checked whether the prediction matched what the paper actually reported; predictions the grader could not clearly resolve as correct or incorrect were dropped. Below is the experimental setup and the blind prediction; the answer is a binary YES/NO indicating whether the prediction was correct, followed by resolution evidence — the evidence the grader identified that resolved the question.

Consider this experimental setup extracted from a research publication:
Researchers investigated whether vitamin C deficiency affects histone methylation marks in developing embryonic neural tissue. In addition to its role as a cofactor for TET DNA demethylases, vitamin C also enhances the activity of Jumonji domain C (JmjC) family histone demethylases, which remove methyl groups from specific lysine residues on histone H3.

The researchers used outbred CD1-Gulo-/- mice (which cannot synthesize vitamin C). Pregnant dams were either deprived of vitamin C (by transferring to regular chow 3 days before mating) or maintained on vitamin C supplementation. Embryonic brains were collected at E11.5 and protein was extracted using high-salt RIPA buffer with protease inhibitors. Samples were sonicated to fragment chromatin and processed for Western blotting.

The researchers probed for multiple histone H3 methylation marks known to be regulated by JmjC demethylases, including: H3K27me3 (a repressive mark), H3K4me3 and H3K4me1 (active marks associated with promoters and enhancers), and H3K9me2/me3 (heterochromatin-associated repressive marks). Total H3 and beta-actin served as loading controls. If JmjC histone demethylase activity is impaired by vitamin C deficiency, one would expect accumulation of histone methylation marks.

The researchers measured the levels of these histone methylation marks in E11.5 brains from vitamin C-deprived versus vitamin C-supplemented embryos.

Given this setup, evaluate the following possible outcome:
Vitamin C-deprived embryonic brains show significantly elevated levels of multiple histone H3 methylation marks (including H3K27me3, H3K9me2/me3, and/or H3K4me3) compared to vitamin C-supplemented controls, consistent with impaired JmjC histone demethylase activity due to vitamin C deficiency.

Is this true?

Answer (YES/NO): NO